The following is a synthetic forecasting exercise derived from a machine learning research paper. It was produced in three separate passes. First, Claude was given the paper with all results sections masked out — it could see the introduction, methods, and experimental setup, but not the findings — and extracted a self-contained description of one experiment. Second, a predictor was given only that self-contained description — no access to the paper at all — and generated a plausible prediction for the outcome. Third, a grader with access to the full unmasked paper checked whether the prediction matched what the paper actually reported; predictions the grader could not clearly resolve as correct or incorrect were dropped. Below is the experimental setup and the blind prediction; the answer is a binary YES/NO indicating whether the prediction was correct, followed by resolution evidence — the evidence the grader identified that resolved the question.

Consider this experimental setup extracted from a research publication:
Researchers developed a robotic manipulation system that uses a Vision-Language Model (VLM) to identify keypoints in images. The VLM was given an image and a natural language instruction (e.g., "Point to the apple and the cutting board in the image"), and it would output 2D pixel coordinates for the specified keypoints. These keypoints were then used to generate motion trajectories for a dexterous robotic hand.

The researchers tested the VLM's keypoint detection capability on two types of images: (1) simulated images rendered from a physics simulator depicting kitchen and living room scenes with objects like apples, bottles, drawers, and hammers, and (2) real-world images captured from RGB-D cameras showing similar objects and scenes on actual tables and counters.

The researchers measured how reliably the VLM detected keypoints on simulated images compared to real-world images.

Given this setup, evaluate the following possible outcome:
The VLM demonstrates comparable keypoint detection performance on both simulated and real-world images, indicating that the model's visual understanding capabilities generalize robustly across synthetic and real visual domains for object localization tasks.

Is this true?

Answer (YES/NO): NO